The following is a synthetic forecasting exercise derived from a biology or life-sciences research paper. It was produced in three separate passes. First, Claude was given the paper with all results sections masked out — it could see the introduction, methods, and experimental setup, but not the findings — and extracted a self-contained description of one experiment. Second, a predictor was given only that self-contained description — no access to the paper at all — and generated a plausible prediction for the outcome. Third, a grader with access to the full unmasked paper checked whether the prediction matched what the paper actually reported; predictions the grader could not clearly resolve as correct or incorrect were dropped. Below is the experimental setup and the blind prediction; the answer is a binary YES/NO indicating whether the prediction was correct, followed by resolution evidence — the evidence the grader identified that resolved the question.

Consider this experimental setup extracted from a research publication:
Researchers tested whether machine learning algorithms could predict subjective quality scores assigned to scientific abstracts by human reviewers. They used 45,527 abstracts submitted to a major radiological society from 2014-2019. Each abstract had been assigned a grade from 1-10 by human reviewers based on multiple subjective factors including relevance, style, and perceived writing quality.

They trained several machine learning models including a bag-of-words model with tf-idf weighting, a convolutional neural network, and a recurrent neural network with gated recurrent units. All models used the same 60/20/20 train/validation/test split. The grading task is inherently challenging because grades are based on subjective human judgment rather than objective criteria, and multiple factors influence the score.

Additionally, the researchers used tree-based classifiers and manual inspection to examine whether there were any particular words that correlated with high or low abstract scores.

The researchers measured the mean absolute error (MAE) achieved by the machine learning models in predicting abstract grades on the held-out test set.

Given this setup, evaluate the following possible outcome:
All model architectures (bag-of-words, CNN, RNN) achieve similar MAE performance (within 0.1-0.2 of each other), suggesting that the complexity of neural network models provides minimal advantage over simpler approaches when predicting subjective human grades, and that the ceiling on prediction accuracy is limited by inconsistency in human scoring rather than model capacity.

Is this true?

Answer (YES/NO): NO